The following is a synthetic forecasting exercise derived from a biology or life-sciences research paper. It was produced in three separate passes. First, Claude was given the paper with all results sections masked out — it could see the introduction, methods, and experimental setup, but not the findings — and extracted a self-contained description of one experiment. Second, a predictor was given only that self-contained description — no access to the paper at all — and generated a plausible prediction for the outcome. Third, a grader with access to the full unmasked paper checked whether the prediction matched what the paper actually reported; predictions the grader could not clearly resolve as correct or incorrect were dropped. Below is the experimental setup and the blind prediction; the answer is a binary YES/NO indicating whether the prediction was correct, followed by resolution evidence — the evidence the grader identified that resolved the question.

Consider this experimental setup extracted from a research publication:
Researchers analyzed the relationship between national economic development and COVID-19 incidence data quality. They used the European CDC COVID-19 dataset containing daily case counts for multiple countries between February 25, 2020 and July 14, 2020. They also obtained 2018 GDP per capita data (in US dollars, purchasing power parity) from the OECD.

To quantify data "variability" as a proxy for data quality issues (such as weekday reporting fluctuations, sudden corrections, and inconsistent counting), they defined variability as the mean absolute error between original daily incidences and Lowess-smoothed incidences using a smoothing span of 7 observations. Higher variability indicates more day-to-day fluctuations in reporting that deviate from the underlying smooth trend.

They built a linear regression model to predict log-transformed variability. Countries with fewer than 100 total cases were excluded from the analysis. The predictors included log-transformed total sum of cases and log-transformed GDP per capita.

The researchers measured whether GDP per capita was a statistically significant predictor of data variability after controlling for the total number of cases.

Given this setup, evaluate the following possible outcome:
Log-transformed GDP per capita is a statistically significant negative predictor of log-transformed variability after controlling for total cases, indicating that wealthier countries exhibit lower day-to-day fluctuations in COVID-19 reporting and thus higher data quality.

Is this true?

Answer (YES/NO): YES